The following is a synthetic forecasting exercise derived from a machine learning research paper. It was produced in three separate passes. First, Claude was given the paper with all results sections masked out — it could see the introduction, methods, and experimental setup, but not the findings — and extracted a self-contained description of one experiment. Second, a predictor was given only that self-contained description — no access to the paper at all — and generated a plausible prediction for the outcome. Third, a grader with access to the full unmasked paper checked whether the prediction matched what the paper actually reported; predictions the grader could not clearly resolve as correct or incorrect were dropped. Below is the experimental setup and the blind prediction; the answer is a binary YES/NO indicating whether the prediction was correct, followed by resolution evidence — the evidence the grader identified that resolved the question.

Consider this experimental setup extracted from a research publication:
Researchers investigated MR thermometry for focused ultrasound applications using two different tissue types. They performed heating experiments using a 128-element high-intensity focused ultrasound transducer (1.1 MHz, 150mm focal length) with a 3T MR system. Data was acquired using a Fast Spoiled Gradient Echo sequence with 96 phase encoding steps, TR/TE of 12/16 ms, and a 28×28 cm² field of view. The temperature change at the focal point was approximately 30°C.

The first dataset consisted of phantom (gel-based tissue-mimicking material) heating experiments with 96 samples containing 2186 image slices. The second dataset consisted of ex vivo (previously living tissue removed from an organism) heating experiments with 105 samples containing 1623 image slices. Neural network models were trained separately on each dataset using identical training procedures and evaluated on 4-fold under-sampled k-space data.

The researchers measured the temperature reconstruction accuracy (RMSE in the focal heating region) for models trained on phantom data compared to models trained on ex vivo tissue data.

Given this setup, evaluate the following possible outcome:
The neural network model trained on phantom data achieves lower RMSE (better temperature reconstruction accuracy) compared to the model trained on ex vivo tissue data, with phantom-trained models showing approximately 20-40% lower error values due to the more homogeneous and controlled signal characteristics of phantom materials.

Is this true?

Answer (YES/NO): NO